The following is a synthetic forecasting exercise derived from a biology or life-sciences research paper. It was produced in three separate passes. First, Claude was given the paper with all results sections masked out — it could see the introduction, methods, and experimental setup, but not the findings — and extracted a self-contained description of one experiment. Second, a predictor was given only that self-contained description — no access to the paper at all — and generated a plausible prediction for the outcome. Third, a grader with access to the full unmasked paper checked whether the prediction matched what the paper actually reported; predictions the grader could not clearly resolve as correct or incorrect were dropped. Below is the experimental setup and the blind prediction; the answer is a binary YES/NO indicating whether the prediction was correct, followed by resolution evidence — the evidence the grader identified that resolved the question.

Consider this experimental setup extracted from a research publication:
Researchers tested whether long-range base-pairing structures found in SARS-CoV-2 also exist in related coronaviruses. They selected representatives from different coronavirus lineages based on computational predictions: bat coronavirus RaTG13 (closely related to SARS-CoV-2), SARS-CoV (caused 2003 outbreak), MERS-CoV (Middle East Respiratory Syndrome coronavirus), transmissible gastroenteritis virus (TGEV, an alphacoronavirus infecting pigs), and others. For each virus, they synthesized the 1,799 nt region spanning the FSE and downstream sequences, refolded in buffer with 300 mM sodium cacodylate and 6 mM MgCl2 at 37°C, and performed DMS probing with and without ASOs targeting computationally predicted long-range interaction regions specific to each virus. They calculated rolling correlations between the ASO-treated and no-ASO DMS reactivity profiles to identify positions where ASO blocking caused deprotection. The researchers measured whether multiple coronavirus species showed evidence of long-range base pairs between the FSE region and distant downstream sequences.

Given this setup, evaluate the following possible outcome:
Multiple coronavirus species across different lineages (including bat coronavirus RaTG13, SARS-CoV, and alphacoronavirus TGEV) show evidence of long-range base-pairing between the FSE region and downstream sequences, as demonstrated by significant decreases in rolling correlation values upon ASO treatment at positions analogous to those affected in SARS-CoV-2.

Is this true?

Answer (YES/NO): NO